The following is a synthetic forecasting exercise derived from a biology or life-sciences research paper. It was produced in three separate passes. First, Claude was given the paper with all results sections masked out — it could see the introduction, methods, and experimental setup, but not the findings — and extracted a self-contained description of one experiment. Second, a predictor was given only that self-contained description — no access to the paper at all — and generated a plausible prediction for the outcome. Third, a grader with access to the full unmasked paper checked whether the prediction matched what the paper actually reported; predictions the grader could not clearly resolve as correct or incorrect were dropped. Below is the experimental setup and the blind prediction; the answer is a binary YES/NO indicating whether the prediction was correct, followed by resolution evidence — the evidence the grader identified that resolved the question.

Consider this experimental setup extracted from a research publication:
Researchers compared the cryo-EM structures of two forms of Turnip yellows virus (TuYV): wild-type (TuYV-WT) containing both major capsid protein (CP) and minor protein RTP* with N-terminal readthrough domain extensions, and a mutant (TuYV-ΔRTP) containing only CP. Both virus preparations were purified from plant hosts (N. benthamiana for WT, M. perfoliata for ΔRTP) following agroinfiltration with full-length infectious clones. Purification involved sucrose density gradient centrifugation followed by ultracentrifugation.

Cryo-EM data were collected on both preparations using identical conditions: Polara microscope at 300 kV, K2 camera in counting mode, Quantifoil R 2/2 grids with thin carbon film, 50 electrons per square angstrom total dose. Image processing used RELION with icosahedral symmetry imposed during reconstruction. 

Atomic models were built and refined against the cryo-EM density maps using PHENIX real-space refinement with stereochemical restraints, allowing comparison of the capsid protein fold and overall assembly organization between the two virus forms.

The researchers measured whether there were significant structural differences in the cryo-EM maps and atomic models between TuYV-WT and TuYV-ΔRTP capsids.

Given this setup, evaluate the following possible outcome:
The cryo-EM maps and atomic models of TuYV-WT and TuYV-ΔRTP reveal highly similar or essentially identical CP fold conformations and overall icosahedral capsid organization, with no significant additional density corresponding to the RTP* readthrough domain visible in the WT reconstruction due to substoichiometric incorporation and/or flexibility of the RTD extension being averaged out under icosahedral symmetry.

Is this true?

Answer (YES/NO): YES